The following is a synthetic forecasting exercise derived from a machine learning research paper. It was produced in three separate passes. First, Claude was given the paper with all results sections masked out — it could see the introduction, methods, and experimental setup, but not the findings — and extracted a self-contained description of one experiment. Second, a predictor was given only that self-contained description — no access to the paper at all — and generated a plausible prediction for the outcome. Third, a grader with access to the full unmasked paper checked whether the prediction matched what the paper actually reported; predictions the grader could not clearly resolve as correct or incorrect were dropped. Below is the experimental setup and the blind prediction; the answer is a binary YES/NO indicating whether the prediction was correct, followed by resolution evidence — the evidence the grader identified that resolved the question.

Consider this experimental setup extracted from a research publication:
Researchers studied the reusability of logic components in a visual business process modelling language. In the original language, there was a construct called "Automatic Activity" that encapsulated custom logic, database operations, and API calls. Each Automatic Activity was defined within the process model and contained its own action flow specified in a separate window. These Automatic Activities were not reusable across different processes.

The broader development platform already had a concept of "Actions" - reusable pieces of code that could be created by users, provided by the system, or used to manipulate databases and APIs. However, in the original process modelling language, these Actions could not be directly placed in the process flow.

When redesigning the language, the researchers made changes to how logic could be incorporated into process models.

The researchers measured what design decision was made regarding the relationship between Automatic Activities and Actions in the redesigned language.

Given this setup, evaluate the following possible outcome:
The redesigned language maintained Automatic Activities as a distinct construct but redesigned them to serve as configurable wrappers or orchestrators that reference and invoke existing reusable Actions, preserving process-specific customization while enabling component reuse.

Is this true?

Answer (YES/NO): NO